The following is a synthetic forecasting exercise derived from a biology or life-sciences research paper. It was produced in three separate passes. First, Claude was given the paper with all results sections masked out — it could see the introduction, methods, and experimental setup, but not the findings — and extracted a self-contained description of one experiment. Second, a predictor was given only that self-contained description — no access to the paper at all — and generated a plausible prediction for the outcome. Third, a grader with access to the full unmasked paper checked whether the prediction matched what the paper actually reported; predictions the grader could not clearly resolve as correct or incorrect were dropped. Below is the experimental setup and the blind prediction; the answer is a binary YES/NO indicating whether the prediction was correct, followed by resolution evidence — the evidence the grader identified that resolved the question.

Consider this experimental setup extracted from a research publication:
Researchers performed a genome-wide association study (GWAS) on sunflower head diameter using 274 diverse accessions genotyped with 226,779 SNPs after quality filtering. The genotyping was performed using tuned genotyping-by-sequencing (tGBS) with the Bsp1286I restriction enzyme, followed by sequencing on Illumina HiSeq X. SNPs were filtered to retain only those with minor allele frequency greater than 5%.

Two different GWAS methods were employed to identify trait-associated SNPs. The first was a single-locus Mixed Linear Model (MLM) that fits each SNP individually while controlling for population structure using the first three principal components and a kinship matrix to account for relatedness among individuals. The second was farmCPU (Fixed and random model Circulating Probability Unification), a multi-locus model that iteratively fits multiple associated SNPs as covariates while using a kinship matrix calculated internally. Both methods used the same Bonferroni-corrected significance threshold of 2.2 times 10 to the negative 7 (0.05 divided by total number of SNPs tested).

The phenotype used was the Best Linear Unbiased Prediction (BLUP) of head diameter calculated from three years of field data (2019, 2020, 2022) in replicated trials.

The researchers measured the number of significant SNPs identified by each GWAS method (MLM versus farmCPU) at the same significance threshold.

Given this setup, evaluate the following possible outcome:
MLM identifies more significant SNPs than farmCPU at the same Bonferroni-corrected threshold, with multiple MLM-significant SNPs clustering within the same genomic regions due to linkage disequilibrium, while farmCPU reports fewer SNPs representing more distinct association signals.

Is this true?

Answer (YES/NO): YES